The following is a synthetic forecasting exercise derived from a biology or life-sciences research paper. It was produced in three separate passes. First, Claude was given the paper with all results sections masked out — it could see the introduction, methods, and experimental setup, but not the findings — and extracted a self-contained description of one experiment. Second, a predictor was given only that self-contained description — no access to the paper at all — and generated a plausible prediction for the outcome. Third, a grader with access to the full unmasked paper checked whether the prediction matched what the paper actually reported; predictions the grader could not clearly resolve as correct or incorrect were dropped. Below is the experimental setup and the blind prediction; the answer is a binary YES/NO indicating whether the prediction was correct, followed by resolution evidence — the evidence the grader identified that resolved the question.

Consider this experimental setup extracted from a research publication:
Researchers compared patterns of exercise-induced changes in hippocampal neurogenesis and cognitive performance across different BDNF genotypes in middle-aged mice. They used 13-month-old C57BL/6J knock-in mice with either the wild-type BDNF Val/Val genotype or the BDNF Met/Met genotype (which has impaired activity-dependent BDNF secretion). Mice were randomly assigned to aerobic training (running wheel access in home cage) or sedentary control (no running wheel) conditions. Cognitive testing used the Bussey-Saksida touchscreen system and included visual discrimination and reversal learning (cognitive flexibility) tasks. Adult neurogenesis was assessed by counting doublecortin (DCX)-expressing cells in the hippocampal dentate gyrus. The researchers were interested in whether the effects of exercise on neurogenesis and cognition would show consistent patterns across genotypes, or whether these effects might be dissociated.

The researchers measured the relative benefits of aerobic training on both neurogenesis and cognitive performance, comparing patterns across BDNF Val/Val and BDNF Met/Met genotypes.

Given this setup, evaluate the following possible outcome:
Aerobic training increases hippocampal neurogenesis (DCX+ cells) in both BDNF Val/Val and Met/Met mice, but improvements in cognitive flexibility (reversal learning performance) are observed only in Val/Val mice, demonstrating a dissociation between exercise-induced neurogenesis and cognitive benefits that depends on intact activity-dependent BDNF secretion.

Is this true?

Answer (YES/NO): NO